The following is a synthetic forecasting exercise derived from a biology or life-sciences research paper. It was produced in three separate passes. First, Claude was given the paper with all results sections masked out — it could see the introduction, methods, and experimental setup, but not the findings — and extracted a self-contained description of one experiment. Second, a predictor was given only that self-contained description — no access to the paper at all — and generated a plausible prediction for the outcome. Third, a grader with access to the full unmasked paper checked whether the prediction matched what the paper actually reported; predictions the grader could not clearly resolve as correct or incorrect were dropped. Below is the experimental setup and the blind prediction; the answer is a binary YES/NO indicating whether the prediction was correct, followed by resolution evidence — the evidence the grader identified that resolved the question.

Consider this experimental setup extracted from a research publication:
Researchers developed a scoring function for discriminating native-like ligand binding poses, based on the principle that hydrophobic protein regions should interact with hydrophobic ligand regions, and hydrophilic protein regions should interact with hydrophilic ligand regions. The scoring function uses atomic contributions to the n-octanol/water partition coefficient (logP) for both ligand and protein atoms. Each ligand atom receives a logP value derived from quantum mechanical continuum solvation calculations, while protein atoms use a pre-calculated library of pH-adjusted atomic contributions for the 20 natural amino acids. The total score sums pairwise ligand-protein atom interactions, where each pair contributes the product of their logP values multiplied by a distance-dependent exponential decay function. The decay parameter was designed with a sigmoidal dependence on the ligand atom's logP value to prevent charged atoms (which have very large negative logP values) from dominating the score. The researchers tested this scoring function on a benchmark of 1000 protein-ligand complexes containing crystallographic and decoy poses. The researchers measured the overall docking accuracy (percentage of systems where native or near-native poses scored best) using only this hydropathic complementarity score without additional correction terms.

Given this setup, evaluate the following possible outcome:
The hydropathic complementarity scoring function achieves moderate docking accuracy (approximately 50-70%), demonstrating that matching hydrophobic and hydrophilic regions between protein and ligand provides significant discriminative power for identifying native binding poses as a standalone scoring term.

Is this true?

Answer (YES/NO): NO